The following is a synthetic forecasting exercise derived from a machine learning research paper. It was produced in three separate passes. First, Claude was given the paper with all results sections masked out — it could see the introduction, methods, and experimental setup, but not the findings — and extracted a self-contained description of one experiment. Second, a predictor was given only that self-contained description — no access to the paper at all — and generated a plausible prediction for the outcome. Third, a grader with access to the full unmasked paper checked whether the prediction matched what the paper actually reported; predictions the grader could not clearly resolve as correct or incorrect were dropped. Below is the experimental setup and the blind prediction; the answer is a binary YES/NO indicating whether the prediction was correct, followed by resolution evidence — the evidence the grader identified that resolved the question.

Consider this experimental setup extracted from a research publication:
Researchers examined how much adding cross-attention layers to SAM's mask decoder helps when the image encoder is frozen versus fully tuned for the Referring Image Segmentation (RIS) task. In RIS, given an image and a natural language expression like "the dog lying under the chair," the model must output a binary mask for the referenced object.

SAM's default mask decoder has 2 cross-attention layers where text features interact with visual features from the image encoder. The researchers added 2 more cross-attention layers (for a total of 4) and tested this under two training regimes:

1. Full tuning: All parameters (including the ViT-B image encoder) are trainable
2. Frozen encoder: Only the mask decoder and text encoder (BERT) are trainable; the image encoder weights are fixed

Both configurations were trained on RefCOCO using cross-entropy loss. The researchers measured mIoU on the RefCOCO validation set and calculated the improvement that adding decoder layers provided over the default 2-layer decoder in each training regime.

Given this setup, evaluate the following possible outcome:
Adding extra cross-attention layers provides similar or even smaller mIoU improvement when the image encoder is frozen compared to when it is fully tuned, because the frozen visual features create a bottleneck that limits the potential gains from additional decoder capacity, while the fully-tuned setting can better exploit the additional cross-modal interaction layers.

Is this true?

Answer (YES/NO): YES